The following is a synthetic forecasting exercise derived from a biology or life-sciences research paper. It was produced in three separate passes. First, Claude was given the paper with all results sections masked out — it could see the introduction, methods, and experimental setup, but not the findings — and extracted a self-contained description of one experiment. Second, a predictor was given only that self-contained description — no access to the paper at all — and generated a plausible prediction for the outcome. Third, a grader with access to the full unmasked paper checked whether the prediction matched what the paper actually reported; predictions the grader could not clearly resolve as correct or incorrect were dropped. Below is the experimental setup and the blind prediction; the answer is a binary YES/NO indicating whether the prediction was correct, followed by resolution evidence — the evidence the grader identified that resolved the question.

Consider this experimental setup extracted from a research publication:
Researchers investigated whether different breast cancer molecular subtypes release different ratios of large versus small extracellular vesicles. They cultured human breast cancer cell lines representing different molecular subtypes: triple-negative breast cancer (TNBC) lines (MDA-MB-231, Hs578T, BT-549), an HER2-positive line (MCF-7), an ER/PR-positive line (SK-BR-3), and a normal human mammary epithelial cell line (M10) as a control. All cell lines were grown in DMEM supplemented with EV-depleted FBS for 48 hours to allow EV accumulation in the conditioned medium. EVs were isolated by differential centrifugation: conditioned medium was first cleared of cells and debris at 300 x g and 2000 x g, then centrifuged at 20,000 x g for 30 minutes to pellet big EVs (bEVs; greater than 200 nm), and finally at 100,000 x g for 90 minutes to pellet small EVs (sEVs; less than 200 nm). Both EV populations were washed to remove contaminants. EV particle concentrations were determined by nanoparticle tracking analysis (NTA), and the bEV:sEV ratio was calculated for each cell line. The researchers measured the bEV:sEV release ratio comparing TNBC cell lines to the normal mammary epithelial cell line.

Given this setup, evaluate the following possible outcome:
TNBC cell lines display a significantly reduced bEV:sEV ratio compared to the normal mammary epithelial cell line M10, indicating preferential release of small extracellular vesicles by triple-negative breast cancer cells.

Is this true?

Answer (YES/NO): NO